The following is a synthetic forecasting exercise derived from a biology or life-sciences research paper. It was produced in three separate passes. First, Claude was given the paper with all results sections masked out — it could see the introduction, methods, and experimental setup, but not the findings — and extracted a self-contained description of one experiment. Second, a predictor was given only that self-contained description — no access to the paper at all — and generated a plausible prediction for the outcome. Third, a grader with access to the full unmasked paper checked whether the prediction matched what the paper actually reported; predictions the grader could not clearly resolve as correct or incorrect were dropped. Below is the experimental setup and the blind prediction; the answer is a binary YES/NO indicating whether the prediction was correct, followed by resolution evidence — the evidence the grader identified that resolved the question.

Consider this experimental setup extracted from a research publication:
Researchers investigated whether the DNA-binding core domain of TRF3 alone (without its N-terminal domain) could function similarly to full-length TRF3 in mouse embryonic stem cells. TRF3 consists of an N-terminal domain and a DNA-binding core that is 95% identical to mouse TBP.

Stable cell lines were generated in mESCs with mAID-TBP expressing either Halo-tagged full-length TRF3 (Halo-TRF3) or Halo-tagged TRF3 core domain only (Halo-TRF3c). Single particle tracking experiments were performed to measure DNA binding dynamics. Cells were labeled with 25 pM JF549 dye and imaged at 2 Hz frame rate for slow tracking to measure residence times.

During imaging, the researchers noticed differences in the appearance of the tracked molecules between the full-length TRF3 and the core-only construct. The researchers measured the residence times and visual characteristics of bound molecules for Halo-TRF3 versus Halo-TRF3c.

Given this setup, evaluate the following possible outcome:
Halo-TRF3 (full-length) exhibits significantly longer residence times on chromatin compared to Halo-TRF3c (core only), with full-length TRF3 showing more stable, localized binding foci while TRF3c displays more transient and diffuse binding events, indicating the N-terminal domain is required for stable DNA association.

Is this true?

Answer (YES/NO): NO